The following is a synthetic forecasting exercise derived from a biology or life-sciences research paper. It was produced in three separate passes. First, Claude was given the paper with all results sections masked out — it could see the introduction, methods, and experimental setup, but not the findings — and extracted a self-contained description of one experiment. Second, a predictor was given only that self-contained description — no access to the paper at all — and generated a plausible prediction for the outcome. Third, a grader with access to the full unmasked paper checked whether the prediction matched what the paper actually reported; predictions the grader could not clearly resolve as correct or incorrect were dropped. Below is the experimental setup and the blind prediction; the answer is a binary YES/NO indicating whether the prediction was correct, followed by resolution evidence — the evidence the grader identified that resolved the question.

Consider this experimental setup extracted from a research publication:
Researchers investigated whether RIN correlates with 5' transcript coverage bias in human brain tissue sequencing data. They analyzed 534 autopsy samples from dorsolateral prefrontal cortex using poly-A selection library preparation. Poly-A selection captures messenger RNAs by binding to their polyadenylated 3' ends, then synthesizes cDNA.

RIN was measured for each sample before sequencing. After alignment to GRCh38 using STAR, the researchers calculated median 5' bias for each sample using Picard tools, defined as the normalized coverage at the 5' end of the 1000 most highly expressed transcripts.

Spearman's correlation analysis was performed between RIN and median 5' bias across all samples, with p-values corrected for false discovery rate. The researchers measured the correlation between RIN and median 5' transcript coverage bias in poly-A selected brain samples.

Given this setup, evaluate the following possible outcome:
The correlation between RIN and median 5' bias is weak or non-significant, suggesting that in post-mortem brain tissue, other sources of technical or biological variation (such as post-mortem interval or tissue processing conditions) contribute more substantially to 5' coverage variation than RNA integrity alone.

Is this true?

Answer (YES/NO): NO